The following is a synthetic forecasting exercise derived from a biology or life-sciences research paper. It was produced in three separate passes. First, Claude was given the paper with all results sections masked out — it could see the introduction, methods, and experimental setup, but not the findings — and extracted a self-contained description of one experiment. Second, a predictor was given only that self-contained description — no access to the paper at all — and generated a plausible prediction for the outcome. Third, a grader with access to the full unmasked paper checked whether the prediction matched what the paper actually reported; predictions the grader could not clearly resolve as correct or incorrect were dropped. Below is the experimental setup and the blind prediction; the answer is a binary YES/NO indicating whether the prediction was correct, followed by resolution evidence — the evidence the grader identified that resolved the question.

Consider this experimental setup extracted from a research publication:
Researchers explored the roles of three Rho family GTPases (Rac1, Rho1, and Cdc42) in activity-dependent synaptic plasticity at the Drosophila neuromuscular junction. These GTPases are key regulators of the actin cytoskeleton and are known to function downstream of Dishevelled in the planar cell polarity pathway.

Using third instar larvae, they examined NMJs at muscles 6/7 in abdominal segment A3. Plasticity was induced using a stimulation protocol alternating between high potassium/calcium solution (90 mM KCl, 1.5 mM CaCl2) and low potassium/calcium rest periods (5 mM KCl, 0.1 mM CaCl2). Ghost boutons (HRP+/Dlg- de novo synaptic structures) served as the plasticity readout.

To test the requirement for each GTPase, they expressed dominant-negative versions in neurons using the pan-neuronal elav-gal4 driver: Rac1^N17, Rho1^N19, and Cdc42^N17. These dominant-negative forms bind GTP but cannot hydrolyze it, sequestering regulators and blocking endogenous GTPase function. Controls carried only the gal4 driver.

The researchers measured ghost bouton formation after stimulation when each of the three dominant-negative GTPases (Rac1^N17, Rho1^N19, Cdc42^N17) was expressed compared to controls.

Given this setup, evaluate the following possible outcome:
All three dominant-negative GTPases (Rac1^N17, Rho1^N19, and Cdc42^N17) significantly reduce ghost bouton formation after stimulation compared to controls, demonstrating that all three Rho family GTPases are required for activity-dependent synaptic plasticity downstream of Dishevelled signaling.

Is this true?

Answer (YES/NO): NO